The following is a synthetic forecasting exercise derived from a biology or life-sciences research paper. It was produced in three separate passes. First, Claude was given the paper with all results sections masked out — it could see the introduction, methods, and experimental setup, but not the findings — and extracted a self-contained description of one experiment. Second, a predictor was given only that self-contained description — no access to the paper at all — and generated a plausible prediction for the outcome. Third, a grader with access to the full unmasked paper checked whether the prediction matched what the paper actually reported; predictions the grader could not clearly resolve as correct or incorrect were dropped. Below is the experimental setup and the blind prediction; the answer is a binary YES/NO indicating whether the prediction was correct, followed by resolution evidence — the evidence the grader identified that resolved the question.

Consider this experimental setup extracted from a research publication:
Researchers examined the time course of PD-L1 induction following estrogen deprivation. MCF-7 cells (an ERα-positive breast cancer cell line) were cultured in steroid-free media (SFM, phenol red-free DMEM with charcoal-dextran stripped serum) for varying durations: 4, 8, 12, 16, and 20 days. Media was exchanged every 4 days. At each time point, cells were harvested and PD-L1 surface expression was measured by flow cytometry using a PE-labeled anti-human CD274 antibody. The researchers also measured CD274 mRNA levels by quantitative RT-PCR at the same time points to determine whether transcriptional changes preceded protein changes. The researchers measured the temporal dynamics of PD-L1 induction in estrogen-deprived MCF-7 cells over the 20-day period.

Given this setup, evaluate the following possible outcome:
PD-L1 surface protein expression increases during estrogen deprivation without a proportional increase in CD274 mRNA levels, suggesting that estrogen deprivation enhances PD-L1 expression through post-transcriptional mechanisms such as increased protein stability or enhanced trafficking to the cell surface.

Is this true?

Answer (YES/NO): NO